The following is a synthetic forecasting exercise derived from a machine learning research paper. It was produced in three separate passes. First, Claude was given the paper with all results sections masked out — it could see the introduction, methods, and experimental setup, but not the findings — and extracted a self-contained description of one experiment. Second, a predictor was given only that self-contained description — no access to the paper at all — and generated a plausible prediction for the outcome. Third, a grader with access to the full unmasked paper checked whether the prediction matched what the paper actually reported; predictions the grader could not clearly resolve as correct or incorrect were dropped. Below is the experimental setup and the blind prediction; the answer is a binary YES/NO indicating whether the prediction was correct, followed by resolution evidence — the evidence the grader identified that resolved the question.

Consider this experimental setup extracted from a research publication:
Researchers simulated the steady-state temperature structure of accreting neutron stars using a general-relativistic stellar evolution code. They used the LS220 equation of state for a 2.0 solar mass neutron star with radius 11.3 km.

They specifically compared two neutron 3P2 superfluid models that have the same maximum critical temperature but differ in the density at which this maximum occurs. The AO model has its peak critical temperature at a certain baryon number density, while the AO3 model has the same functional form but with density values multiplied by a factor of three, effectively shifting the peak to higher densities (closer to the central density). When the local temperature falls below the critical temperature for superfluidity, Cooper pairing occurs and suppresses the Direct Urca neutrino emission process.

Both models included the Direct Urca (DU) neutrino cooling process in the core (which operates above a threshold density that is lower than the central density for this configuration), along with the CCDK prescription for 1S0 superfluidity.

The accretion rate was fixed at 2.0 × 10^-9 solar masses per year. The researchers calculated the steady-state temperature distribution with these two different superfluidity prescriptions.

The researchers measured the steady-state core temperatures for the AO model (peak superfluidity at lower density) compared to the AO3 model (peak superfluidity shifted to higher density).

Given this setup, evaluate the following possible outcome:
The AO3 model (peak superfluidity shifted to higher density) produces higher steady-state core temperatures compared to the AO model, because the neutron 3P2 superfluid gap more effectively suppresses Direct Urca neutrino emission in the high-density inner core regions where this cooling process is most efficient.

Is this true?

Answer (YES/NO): YES